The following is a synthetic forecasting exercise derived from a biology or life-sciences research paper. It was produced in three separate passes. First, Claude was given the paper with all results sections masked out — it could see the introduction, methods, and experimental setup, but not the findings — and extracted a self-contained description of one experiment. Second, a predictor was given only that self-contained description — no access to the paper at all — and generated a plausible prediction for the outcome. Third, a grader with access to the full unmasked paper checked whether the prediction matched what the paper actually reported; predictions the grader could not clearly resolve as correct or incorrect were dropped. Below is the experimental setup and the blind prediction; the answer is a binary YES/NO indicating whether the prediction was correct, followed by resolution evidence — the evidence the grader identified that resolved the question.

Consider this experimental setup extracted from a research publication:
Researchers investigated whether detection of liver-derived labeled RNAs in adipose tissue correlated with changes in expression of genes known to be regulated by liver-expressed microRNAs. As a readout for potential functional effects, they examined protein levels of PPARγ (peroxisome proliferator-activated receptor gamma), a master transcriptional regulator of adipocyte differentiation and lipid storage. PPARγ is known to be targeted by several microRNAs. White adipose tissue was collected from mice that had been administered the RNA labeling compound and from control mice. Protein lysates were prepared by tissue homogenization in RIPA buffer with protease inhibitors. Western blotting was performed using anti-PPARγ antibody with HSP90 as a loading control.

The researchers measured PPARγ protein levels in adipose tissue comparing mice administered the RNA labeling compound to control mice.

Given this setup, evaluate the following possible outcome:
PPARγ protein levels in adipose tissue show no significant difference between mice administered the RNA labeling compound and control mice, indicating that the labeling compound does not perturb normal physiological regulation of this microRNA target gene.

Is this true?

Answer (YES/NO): NO